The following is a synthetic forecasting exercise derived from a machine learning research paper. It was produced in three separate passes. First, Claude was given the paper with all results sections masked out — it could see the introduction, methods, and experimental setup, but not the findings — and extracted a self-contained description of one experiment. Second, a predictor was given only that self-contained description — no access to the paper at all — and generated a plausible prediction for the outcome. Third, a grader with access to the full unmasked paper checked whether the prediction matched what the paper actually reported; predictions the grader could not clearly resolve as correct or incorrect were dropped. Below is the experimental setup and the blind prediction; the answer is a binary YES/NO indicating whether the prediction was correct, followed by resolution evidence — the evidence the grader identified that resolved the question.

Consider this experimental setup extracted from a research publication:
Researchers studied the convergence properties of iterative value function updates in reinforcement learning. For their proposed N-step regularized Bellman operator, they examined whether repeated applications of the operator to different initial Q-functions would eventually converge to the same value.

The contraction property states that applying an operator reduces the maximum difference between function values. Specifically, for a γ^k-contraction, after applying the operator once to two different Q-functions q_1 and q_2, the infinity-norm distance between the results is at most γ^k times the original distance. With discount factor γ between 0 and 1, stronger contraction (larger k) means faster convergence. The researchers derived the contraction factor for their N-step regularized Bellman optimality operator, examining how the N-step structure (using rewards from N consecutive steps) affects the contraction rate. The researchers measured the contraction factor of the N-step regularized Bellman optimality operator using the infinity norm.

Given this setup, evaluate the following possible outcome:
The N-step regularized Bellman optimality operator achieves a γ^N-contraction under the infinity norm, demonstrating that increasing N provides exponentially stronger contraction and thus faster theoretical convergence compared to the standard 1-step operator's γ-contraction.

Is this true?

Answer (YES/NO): YES